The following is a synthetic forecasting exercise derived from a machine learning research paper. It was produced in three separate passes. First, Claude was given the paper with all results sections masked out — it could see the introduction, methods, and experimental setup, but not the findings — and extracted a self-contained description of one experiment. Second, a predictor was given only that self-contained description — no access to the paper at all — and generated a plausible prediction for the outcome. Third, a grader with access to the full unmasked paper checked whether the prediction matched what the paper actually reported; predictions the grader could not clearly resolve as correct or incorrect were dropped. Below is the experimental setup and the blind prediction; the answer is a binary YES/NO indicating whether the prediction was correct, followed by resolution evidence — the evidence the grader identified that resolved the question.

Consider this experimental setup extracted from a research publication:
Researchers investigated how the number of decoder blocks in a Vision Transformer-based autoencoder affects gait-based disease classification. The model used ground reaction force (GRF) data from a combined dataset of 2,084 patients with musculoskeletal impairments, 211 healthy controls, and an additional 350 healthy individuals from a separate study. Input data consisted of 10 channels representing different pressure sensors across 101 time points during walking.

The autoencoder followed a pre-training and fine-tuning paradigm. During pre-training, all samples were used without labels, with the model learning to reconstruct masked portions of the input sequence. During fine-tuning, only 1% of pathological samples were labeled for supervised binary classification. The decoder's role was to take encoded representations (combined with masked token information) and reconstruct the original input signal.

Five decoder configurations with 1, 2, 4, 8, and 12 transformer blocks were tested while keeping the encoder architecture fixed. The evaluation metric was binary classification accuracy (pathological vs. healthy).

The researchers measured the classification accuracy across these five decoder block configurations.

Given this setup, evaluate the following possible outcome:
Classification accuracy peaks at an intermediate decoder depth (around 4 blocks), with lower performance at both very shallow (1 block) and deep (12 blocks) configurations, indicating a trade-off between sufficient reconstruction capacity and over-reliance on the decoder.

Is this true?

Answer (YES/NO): NO